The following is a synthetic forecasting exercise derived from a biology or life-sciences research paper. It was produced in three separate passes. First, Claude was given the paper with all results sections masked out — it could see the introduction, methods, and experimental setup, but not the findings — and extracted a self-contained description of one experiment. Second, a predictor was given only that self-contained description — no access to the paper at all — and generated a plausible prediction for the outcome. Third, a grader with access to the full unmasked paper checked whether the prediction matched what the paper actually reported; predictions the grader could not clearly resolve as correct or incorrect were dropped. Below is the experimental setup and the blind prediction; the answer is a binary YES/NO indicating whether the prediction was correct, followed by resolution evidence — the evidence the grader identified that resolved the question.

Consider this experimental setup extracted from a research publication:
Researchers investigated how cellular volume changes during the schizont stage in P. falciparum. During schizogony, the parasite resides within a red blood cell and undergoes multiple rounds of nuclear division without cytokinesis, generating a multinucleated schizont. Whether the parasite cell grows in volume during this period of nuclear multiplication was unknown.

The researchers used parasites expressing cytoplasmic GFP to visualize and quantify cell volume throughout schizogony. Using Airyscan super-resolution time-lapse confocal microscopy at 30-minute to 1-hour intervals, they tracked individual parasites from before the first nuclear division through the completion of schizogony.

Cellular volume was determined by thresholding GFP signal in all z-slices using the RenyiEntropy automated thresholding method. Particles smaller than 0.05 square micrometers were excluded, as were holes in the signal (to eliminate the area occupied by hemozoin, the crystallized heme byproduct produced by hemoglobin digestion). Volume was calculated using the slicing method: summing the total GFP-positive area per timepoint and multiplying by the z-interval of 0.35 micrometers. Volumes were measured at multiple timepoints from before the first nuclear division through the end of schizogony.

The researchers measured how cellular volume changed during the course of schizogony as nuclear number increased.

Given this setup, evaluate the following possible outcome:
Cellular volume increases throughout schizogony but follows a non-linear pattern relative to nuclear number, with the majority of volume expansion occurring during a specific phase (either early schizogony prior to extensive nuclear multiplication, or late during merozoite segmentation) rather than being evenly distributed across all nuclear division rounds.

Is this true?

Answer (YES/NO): NO